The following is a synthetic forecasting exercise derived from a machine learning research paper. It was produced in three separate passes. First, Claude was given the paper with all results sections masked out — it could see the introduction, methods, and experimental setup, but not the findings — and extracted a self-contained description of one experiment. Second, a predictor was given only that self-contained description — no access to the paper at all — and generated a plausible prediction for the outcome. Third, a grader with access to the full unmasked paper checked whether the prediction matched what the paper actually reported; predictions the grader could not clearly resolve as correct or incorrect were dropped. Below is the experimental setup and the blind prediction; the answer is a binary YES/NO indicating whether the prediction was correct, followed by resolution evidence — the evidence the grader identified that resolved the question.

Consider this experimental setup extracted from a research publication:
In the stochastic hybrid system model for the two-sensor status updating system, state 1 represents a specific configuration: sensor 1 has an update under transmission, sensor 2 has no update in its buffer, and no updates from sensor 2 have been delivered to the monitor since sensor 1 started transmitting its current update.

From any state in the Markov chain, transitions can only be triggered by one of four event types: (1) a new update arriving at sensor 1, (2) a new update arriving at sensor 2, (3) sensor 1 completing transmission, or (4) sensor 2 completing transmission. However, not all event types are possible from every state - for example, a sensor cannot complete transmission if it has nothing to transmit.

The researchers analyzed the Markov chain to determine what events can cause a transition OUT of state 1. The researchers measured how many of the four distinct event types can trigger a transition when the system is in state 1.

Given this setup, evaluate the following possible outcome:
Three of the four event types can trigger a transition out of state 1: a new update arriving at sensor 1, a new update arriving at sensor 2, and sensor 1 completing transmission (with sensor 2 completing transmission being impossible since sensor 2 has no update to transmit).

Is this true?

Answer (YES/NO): NO